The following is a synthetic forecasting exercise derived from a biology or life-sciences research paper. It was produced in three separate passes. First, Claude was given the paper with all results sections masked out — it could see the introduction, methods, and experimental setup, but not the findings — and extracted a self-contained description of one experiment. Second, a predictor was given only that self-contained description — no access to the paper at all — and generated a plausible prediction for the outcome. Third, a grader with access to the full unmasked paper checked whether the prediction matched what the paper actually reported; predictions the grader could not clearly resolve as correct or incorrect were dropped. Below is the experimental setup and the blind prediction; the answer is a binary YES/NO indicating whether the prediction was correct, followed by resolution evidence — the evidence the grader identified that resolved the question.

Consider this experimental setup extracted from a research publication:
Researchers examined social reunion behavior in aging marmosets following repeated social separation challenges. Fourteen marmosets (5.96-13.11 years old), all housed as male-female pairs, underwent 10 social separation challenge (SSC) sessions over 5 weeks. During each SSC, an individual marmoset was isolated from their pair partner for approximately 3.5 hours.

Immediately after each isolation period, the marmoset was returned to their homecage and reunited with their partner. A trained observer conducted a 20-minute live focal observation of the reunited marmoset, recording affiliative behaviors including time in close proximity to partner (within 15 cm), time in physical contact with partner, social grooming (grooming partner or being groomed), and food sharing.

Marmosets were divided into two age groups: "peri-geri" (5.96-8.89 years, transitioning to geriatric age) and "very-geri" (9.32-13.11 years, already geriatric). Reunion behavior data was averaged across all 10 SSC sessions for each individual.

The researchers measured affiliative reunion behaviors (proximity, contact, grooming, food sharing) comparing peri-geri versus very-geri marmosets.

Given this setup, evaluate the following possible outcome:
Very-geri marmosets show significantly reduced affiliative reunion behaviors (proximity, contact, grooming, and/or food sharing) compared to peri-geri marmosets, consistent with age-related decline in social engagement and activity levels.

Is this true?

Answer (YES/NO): NO